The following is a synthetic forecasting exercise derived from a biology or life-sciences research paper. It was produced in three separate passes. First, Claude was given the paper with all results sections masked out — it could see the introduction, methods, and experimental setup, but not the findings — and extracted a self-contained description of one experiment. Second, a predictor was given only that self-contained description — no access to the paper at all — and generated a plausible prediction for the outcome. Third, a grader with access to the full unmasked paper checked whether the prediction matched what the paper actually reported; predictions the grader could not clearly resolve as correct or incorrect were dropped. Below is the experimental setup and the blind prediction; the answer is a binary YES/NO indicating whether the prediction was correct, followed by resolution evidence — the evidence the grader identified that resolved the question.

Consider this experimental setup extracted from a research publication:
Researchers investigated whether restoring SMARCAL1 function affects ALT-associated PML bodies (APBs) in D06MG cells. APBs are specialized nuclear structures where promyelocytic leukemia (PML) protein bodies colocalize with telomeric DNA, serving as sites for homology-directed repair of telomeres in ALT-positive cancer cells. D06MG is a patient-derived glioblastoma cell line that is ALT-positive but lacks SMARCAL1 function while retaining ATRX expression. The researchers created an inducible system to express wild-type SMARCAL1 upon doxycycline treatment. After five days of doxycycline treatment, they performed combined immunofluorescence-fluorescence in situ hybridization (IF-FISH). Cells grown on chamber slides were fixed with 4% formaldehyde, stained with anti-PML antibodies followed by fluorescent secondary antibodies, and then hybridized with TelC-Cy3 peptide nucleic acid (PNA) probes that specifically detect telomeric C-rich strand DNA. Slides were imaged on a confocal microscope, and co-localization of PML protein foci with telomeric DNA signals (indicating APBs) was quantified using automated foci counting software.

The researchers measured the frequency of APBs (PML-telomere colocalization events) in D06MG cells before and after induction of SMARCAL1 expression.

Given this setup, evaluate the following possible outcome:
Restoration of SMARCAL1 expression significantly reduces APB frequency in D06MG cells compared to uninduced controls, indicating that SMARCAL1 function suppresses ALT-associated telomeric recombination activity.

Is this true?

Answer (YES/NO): NO